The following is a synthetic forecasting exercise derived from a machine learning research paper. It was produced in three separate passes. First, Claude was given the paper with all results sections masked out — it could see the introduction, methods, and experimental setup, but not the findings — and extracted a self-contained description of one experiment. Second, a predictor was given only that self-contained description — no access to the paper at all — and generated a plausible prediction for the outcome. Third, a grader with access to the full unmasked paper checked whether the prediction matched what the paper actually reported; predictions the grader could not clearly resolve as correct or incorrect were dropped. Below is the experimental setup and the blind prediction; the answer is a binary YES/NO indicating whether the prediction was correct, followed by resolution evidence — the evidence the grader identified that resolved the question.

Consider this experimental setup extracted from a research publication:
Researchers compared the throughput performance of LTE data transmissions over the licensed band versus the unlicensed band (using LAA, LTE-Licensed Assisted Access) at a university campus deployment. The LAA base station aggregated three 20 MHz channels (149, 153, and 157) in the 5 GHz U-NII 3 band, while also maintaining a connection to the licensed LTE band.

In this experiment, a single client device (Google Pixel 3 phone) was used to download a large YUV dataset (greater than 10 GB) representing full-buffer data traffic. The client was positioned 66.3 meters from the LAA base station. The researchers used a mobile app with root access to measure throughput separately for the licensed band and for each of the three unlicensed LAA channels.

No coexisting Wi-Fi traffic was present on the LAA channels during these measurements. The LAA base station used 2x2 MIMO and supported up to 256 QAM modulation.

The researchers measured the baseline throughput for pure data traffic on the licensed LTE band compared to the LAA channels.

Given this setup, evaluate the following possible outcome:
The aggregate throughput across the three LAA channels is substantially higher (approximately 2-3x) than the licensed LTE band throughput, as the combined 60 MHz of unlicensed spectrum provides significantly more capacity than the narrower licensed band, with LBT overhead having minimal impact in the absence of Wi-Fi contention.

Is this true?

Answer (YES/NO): NO